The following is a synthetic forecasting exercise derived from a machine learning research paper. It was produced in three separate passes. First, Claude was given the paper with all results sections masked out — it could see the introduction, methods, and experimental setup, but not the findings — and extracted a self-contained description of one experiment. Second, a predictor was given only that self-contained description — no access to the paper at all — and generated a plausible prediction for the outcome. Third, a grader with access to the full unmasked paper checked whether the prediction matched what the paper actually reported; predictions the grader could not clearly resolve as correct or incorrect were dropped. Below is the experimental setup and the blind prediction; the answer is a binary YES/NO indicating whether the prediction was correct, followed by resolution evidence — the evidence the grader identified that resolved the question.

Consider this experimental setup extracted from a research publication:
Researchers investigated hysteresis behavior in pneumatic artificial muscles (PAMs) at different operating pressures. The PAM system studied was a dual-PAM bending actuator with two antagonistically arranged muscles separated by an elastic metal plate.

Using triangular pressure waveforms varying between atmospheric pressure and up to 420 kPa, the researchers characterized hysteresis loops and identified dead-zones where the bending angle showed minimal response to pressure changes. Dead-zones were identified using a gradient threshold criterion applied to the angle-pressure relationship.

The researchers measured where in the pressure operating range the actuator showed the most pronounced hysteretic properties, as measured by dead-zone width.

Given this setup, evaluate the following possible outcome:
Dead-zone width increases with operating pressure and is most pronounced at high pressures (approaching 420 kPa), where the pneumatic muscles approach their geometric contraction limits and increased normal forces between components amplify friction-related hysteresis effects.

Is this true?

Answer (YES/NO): NO